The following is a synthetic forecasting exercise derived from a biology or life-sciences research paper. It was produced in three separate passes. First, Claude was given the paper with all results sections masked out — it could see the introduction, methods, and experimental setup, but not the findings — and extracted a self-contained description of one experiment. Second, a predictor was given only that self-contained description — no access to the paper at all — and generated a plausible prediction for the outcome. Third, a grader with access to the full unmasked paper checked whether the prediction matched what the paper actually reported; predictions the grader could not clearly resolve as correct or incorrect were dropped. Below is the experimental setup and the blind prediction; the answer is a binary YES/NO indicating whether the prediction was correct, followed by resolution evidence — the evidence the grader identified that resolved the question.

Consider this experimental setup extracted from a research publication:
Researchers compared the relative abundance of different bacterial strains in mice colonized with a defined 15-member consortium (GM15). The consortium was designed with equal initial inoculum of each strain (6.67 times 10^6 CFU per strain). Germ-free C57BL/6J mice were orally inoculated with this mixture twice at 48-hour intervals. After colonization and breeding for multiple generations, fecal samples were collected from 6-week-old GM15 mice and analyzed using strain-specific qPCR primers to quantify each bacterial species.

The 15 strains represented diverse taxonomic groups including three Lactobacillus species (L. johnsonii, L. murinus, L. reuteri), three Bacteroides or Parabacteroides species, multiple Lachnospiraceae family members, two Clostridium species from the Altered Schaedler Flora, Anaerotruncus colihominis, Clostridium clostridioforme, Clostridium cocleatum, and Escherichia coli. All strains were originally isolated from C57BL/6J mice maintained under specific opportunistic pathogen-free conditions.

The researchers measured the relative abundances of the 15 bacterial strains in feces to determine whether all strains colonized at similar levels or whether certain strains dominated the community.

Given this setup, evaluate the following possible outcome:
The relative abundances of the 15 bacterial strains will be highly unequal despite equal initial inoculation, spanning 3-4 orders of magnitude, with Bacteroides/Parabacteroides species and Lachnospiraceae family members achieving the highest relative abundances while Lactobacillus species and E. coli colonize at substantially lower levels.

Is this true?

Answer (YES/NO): NO